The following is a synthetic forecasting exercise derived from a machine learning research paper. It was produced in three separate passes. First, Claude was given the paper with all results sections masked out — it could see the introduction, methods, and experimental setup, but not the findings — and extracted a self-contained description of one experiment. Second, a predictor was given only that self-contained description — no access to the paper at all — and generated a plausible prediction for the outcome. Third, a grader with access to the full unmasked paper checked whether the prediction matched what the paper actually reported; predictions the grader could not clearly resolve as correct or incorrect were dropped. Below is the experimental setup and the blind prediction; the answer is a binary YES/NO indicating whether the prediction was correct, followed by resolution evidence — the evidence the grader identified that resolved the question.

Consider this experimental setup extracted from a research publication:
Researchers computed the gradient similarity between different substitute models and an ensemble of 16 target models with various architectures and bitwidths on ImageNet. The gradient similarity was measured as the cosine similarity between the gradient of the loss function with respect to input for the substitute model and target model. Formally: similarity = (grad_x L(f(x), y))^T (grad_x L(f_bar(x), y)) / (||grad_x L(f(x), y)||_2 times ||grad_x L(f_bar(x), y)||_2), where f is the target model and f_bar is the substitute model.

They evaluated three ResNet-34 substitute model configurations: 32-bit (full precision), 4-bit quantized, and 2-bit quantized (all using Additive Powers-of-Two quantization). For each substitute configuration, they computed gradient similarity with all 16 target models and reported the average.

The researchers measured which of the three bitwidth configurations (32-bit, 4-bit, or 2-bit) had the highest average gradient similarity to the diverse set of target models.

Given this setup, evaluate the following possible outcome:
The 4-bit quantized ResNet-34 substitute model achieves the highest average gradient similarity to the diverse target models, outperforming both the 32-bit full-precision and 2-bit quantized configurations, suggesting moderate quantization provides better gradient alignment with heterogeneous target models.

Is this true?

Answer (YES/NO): NO